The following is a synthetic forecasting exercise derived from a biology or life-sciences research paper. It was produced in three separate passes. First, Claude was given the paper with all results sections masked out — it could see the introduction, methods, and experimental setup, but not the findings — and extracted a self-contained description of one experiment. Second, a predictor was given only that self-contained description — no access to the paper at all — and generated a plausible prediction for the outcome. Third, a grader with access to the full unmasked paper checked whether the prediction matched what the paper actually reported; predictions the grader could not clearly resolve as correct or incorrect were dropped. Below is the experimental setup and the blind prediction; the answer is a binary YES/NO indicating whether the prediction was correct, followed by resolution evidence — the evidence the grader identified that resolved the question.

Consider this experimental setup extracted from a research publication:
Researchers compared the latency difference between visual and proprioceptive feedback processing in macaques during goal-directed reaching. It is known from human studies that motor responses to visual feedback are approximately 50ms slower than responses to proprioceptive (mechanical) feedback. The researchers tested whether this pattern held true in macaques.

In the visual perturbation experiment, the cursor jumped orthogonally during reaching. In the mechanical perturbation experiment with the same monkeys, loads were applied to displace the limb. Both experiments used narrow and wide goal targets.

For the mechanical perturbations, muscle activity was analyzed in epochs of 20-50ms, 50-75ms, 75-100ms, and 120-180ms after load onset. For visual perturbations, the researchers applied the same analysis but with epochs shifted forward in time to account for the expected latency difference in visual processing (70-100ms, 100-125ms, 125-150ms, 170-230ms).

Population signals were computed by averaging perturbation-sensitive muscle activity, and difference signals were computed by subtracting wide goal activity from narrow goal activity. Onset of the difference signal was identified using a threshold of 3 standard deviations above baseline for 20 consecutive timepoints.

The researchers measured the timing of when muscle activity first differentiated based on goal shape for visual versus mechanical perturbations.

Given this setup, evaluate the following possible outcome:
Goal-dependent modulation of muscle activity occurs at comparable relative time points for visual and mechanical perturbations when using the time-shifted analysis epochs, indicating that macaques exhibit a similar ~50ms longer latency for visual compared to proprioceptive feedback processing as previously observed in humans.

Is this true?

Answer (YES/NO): NO